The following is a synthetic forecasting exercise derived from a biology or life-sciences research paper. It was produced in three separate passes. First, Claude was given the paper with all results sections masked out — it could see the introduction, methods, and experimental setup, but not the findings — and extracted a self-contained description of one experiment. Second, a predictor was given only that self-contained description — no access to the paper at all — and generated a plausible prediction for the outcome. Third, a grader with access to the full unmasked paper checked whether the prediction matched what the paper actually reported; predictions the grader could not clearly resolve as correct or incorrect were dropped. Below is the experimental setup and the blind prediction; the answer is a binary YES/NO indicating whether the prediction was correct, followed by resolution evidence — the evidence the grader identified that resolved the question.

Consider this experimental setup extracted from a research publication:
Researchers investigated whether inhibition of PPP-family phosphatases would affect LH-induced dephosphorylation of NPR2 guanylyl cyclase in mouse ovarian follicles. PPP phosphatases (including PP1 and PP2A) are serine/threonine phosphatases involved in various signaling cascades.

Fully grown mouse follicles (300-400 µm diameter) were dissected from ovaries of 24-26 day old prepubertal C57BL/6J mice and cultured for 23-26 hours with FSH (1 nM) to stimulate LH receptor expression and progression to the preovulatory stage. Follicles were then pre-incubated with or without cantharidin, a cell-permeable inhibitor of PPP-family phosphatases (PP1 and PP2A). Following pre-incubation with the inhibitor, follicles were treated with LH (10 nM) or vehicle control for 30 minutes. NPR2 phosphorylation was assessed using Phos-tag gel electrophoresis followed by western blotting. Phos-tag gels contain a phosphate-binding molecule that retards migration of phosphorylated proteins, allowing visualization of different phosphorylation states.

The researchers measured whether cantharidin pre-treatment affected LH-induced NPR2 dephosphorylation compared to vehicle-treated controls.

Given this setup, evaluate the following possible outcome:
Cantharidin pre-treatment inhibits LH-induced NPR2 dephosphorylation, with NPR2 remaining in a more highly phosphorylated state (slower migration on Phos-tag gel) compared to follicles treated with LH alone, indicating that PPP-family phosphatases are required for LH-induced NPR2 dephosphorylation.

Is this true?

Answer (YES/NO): YES